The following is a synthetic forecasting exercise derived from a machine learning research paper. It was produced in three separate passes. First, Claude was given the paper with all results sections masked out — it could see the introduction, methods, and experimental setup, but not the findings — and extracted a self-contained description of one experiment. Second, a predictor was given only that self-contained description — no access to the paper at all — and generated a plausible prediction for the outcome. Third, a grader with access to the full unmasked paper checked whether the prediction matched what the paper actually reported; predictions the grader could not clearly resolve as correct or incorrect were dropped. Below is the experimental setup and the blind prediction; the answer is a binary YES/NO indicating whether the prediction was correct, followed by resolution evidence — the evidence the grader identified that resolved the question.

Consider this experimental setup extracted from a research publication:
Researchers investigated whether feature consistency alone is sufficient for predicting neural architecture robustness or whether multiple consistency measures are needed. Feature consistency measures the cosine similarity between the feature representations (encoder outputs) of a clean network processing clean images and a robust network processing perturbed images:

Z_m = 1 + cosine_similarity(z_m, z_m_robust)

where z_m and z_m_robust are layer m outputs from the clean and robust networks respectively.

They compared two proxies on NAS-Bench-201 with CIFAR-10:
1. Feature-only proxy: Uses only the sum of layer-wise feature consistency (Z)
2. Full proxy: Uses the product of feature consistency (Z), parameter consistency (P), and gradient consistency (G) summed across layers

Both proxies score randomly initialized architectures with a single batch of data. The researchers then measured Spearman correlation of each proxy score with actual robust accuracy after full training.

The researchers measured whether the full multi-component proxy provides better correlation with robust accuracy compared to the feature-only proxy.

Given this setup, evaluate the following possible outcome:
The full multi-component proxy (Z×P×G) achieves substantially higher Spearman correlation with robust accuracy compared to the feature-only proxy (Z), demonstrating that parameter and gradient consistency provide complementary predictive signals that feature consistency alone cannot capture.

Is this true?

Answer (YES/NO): YES